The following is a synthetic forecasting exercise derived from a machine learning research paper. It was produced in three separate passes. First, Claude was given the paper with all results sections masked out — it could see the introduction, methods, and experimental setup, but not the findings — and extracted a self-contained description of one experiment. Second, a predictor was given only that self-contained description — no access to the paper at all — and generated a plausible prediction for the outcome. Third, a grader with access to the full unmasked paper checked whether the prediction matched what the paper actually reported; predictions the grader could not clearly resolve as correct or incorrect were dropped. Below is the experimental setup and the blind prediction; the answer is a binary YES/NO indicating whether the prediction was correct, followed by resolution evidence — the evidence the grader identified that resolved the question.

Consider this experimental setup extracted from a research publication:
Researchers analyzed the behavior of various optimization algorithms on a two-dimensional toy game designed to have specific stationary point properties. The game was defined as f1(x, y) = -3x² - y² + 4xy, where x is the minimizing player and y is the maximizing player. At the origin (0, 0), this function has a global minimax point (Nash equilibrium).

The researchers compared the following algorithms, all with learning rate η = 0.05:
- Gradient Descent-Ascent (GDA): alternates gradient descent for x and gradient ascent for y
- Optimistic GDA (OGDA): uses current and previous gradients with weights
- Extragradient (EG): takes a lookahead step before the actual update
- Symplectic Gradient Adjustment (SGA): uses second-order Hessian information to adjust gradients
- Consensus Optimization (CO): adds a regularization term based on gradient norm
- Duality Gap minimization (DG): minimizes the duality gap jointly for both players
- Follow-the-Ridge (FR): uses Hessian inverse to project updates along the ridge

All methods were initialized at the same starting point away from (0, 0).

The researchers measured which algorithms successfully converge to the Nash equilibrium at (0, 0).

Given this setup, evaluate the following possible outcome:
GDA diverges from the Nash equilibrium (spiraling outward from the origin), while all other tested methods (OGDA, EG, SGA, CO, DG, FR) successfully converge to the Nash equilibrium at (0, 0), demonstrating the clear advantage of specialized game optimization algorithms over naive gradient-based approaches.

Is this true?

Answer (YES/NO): NO